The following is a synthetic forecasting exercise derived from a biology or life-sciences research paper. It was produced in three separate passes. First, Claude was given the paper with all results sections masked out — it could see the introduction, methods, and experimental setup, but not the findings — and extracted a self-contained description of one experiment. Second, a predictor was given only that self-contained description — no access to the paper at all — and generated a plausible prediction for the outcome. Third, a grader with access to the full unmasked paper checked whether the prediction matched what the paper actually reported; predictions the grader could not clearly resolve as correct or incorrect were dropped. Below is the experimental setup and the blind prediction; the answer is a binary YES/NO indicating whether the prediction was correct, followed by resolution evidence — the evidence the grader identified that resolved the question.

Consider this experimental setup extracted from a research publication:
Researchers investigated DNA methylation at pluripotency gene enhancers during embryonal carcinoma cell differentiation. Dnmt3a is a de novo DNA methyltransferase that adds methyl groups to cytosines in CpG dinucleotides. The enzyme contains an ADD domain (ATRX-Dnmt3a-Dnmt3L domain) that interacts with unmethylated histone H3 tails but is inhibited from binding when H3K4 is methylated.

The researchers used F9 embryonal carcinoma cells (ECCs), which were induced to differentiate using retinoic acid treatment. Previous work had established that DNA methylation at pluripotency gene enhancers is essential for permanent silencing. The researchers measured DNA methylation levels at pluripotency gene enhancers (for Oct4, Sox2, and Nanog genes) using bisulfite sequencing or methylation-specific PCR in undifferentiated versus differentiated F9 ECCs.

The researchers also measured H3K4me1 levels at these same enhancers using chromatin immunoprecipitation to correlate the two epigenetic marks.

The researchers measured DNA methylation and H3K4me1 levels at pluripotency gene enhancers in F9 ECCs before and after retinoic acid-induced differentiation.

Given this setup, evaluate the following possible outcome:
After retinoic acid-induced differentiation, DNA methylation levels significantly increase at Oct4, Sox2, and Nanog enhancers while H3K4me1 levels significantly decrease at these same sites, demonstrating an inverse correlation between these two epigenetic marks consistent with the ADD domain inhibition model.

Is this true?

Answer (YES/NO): NO